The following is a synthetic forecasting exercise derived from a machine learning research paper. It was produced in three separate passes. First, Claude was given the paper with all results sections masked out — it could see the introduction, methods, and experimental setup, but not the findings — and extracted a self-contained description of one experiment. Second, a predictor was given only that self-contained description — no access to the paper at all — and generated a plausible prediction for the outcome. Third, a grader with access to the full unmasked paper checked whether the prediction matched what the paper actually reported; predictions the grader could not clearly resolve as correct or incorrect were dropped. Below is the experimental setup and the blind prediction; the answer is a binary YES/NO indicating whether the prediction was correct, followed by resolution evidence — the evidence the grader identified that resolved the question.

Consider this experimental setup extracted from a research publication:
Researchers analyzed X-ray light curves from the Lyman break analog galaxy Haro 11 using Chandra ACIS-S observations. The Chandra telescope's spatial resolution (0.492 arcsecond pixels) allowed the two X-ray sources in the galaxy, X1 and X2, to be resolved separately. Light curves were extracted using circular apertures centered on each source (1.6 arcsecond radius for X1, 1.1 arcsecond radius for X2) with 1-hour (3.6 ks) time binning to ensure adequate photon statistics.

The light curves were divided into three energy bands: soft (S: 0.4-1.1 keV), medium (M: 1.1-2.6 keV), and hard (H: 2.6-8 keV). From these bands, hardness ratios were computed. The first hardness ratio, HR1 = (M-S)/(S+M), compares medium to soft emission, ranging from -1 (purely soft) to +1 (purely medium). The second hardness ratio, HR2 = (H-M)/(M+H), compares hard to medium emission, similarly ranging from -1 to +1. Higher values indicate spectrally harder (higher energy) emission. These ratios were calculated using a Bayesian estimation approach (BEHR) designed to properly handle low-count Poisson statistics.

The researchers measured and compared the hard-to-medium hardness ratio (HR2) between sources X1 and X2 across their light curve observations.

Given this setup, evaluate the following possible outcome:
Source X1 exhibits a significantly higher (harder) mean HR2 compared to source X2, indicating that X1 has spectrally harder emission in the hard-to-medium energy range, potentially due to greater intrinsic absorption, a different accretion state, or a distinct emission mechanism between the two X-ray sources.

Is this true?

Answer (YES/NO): NO